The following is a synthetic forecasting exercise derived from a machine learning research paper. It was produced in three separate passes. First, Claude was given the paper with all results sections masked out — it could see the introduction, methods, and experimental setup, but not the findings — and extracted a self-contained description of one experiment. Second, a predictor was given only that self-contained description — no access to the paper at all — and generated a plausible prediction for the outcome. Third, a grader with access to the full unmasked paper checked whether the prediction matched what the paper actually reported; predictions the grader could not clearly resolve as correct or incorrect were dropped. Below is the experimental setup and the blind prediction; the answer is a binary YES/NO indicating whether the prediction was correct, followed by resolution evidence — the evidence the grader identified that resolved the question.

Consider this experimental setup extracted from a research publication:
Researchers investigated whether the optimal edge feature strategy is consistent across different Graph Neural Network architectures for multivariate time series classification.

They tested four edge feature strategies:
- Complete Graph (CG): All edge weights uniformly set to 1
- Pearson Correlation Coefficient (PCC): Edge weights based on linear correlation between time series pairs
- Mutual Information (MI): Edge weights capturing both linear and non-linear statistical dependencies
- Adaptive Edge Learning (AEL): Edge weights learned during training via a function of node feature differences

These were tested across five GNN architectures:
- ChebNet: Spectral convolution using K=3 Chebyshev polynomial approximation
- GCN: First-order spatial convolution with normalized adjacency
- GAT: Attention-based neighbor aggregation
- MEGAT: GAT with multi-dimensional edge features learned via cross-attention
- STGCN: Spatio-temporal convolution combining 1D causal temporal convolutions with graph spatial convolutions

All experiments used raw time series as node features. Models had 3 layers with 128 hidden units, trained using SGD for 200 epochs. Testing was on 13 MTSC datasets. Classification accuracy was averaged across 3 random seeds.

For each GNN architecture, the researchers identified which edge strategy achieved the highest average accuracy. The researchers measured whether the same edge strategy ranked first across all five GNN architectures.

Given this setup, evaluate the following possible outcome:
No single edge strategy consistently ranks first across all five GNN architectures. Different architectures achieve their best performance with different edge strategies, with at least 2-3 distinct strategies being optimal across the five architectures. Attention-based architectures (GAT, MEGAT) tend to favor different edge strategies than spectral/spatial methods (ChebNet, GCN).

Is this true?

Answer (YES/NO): NO